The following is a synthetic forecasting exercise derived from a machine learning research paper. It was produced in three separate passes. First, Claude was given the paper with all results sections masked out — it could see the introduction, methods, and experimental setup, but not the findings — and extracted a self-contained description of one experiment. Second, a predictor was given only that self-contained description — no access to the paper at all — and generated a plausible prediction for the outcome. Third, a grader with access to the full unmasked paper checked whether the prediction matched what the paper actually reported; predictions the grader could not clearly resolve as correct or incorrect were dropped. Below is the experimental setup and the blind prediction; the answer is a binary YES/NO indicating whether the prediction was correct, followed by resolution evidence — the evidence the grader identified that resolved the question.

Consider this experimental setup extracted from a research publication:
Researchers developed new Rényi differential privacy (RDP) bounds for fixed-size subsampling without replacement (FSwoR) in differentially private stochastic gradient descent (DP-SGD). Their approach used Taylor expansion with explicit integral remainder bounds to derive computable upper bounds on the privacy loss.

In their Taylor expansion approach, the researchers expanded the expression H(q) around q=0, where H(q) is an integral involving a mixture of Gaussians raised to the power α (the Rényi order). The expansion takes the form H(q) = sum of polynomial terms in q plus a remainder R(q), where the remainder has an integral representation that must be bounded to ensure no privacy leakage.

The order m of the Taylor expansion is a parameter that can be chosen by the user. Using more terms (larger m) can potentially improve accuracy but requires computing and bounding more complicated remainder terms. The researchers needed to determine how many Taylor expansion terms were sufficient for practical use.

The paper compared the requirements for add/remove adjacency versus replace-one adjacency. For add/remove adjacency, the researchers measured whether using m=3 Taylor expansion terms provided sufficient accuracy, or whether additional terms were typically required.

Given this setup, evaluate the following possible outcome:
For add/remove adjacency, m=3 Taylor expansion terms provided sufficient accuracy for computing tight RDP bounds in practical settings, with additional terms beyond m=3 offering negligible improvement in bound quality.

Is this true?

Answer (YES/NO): YES